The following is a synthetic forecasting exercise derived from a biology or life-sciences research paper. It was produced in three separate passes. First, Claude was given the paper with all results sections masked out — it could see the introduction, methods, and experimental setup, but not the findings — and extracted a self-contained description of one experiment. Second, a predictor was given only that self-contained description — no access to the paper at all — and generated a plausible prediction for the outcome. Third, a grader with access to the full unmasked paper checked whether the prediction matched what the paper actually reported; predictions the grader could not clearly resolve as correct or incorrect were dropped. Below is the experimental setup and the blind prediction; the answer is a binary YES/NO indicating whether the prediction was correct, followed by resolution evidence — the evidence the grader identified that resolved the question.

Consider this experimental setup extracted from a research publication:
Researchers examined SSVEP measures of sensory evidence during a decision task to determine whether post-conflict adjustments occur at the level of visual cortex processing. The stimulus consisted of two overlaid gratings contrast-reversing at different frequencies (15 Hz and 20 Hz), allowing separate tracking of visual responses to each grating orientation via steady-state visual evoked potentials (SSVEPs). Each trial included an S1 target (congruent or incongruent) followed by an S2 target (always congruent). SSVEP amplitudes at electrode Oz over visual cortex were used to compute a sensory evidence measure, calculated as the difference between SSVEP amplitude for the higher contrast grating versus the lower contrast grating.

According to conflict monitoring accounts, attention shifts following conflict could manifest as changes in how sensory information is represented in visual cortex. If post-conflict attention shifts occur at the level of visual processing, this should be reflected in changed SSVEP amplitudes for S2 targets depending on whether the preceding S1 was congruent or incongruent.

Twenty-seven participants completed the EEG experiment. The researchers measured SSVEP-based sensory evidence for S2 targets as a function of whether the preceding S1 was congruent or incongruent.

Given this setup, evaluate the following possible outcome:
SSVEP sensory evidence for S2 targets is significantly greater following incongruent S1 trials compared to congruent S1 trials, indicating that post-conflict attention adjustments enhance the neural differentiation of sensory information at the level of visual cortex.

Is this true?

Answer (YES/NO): YES